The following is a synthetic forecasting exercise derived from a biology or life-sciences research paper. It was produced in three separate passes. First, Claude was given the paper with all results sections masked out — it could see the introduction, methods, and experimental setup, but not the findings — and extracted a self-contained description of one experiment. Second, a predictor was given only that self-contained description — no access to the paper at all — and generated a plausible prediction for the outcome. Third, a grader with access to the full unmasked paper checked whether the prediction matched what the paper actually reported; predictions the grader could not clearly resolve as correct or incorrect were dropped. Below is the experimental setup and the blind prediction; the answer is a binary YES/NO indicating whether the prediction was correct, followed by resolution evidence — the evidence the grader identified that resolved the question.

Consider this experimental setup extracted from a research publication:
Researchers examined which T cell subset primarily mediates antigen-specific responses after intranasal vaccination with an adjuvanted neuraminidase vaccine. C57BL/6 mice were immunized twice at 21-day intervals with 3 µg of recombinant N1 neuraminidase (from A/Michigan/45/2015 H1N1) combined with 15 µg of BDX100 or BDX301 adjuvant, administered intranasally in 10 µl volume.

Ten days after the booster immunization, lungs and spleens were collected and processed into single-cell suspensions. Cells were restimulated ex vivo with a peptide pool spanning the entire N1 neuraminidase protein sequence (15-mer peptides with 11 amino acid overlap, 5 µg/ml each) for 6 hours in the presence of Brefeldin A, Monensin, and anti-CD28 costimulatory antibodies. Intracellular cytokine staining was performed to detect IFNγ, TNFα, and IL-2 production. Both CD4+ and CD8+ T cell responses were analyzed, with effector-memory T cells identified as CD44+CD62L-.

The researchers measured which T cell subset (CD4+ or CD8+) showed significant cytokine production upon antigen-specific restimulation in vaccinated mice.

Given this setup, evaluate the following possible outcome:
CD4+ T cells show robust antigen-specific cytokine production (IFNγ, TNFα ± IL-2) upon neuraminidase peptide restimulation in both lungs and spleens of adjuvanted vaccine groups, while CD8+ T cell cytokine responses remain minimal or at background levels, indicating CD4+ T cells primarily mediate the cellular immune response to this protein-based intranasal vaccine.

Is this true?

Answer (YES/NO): NO